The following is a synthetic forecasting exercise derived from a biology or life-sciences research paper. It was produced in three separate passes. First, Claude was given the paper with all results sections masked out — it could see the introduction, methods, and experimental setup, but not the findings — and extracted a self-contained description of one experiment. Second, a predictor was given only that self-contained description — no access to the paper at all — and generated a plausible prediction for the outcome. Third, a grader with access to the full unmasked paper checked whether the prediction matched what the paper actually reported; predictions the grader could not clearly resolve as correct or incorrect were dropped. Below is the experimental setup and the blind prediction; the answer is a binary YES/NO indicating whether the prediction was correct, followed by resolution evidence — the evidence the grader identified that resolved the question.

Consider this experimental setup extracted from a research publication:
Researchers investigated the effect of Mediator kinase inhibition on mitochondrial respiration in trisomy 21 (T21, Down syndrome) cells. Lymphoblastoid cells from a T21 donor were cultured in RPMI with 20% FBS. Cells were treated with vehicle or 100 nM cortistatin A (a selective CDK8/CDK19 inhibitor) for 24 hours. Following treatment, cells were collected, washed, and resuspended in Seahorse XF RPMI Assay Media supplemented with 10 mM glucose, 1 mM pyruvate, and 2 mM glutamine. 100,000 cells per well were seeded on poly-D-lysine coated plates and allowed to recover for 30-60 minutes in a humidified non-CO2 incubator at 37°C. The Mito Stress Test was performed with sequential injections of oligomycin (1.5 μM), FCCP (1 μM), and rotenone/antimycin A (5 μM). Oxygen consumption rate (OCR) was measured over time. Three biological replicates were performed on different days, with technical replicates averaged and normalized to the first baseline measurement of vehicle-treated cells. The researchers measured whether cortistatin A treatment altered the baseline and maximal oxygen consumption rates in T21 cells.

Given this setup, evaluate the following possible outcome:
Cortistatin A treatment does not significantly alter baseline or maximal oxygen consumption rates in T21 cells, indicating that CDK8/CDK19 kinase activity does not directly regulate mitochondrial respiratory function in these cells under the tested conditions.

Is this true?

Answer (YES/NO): NO